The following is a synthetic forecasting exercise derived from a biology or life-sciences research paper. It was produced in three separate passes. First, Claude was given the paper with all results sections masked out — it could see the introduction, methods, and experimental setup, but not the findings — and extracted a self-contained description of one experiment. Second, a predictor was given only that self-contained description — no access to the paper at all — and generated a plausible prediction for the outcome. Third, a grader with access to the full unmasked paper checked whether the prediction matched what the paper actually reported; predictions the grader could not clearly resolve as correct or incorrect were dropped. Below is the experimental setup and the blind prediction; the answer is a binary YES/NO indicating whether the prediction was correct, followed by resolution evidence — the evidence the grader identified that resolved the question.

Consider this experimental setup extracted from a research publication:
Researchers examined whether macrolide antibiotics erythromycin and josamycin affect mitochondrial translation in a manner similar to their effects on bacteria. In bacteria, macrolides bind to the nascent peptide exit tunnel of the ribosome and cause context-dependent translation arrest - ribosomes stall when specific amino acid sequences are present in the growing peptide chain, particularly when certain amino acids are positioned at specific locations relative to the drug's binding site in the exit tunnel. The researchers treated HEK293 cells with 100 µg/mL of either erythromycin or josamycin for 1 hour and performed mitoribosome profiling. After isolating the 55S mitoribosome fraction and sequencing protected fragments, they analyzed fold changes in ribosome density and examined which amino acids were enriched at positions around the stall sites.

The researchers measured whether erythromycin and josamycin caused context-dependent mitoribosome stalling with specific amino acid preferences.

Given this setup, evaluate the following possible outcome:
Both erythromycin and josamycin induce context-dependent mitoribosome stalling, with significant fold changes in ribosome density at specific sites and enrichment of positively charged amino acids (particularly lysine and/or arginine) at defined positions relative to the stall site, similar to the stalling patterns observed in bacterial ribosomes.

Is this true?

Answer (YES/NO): NO